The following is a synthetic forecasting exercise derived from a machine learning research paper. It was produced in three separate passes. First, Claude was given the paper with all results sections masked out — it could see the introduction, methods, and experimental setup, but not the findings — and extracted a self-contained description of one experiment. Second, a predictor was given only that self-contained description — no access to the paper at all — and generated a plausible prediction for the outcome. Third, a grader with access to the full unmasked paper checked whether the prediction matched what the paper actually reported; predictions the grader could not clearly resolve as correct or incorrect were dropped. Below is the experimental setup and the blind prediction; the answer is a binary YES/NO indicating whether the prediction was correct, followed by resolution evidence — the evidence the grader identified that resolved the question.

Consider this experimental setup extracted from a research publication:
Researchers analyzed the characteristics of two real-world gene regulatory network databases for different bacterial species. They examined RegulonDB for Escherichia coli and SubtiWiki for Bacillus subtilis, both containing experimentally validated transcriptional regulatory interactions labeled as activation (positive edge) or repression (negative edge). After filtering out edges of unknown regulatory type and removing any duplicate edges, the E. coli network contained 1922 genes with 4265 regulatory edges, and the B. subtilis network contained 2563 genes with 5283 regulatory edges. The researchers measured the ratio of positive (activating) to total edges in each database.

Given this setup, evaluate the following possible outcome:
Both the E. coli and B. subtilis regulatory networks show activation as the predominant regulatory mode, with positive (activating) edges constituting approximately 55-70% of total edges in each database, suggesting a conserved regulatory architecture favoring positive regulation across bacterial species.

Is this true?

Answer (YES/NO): NO